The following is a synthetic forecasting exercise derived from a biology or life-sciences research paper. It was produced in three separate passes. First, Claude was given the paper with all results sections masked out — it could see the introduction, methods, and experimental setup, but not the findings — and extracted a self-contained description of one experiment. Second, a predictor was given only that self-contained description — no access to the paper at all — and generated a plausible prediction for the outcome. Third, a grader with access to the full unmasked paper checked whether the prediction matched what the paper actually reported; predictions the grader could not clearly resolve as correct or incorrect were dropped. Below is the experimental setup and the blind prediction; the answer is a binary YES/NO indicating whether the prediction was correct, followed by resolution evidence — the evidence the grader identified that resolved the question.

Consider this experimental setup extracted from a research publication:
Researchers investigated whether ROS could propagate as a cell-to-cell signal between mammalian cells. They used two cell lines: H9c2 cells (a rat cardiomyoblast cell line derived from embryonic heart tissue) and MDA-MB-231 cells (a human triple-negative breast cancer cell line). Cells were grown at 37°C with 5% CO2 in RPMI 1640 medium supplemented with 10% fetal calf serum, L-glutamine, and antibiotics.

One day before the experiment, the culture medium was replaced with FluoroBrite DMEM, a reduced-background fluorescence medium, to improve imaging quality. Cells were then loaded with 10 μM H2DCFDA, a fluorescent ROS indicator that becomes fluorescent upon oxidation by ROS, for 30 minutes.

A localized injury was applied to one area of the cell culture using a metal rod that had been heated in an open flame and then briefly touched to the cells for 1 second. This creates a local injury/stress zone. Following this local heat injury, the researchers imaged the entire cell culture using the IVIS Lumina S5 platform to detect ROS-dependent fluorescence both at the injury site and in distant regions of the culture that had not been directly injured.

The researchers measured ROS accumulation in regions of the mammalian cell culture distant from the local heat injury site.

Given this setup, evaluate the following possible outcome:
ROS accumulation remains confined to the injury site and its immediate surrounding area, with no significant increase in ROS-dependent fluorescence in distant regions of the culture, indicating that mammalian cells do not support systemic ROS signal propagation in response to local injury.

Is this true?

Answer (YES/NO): NO